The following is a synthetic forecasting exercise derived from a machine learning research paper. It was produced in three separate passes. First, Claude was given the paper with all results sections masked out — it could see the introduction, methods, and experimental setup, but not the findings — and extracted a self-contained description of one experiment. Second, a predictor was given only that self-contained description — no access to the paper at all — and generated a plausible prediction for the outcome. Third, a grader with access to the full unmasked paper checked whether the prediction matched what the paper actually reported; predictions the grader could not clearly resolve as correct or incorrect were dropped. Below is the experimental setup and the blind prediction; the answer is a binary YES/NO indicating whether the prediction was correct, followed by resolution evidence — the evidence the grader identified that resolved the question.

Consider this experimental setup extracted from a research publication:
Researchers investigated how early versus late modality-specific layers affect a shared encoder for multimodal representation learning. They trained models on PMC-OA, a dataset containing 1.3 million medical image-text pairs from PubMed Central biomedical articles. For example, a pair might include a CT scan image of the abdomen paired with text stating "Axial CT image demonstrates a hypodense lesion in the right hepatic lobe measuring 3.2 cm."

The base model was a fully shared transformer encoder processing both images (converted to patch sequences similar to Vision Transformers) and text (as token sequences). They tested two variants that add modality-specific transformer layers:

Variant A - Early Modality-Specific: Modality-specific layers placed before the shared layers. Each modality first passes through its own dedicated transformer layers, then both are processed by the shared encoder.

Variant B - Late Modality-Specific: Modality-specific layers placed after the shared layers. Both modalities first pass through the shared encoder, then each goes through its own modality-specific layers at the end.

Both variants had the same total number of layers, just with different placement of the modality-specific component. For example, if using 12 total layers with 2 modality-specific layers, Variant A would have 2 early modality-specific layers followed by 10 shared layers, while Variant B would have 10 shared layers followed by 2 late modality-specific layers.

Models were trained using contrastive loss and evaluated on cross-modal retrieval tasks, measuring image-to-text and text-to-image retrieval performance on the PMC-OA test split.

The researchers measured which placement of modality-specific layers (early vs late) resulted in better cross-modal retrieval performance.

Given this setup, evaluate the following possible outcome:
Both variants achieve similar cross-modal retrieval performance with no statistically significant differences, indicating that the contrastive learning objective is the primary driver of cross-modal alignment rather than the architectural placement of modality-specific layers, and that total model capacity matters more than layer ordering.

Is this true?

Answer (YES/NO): NO